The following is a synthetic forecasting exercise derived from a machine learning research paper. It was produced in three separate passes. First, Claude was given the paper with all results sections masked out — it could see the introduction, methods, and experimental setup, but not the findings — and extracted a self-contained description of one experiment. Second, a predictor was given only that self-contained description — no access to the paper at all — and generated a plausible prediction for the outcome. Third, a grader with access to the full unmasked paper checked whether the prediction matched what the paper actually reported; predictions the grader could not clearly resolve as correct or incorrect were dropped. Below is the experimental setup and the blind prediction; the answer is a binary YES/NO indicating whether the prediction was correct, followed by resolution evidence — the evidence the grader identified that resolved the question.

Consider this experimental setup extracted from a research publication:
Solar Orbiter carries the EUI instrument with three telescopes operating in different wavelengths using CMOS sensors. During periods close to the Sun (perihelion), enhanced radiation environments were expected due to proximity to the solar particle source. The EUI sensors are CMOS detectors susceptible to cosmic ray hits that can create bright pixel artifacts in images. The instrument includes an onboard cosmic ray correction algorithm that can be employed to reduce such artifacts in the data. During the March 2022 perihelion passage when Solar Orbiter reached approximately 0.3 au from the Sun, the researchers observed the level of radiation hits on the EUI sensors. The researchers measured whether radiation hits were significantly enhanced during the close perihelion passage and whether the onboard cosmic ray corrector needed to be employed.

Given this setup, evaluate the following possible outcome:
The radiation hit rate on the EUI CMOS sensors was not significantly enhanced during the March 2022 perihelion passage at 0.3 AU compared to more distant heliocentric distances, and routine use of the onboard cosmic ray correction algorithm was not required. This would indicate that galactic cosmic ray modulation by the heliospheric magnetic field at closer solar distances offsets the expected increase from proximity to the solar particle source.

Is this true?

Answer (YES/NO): YES